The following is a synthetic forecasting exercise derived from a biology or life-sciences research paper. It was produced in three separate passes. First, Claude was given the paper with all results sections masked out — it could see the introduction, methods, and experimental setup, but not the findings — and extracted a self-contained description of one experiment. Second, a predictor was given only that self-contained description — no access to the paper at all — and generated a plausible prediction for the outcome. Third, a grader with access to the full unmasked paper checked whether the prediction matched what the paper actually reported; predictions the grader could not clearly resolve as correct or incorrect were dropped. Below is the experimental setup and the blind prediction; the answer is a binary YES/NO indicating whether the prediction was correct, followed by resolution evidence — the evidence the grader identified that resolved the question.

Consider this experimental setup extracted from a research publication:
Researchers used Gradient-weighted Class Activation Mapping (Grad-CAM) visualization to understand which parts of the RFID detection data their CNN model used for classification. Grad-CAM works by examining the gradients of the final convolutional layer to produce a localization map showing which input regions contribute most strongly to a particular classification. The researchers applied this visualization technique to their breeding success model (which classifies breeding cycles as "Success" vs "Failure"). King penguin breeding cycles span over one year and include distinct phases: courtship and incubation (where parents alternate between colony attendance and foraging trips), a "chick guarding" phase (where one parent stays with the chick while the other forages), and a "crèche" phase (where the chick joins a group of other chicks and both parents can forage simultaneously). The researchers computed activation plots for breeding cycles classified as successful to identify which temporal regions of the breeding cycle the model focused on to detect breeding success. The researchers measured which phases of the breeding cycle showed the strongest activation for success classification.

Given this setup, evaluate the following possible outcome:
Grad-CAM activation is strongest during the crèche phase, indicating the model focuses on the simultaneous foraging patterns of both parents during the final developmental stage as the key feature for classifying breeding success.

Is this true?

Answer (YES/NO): NO